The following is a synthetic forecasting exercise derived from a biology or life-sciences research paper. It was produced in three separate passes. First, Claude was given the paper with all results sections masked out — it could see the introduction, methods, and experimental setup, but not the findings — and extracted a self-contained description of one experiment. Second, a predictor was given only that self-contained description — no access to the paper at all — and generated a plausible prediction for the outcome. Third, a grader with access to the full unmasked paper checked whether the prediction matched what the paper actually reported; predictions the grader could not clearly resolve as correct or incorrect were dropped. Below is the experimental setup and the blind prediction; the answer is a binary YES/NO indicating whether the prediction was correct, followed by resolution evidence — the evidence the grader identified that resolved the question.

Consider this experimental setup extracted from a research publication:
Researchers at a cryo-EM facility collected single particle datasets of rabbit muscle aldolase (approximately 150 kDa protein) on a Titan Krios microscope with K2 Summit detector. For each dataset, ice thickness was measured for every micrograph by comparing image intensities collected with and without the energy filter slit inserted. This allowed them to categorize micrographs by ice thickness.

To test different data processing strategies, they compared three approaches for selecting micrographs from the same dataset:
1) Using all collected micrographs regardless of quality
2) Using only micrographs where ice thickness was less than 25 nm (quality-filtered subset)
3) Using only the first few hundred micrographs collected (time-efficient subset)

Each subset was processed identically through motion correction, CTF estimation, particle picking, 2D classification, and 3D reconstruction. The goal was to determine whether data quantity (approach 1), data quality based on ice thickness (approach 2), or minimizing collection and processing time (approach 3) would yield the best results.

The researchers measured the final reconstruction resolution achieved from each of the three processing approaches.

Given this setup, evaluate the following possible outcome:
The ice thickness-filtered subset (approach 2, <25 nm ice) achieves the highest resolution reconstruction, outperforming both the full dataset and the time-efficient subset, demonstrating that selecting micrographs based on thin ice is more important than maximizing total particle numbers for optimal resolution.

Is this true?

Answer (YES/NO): NO